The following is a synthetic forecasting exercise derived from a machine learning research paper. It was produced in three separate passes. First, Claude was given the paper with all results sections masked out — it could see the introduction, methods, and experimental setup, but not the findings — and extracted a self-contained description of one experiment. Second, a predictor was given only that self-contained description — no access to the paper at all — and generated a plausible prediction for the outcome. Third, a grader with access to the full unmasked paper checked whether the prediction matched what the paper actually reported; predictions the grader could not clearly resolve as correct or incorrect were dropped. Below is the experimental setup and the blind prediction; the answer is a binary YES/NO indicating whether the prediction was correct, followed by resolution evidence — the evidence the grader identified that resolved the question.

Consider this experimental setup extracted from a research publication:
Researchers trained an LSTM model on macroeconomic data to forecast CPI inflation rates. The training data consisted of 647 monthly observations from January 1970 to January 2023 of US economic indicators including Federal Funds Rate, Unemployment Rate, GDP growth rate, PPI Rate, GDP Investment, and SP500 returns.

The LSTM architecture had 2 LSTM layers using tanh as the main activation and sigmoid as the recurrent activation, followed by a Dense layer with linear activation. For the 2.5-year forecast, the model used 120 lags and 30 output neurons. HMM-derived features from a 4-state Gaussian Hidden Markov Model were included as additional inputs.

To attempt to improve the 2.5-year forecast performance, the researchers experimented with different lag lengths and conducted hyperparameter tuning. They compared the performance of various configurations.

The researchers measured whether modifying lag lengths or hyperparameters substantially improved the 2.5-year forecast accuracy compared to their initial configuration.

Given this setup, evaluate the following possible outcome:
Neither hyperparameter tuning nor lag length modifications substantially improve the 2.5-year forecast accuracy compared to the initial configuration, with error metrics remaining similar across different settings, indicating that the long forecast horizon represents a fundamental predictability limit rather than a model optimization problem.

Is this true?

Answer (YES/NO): NO